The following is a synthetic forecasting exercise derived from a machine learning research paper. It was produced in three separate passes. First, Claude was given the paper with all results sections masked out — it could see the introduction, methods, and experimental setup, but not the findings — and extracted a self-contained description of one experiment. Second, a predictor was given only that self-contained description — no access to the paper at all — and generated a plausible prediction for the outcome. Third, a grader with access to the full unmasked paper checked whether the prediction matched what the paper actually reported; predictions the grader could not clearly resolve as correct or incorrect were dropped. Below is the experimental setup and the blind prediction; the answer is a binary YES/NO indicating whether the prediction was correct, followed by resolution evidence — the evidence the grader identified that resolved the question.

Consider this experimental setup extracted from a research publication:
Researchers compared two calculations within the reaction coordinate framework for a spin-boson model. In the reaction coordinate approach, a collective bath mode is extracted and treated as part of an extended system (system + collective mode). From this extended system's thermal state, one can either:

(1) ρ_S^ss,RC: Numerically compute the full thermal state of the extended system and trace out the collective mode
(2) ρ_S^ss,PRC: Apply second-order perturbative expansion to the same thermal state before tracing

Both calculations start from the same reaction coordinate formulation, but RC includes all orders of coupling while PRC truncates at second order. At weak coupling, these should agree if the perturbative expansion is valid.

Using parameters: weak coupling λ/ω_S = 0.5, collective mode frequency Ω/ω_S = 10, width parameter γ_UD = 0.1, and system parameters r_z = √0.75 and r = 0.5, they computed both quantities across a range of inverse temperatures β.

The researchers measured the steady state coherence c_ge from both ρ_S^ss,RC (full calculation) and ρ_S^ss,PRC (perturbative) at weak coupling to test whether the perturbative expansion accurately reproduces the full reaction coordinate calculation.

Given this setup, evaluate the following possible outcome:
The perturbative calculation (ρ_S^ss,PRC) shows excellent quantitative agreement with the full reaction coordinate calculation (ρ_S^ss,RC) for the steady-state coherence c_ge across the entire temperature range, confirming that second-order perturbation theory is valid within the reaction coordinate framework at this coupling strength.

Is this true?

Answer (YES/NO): NO